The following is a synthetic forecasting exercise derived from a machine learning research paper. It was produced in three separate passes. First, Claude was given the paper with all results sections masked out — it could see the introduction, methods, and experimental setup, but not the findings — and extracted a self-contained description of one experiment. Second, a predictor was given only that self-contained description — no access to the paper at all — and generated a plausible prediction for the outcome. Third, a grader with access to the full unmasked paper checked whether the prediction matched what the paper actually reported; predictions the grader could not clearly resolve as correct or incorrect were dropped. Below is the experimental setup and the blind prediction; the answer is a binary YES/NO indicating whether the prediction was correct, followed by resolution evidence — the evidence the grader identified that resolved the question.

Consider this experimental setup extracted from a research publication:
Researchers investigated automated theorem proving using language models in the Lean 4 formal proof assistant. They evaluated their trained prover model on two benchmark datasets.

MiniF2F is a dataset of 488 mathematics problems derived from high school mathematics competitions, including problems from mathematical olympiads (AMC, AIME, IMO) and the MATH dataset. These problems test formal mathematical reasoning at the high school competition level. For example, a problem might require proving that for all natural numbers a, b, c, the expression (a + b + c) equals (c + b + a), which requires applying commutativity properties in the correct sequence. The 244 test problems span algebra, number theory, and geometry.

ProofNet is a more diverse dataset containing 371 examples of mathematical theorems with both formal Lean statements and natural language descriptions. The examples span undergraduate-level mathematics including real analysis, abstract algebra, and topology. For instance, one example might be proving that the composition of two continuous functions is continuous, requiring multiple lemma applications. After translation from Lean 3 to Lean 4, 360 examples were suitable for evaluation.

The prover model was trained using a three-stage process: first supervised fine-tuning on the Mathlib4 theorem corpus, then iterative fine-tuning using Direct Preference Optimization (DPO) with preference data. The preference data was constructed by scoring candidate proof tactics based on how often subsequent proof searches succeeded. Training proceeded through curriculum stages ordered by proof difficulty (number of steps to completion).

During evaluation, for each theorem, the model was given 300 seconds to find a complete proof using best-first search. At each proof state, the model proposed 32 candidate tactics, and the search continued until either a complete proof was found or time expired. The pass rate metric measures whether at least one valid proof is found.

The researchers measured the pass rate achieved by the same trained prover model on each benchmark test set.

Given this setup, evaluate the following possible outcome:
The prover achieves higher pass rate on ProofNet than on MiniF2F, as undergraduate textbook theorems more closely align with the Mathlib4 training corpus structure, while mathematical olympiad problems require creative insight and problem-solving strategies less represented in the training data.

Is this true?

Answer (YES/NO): NO